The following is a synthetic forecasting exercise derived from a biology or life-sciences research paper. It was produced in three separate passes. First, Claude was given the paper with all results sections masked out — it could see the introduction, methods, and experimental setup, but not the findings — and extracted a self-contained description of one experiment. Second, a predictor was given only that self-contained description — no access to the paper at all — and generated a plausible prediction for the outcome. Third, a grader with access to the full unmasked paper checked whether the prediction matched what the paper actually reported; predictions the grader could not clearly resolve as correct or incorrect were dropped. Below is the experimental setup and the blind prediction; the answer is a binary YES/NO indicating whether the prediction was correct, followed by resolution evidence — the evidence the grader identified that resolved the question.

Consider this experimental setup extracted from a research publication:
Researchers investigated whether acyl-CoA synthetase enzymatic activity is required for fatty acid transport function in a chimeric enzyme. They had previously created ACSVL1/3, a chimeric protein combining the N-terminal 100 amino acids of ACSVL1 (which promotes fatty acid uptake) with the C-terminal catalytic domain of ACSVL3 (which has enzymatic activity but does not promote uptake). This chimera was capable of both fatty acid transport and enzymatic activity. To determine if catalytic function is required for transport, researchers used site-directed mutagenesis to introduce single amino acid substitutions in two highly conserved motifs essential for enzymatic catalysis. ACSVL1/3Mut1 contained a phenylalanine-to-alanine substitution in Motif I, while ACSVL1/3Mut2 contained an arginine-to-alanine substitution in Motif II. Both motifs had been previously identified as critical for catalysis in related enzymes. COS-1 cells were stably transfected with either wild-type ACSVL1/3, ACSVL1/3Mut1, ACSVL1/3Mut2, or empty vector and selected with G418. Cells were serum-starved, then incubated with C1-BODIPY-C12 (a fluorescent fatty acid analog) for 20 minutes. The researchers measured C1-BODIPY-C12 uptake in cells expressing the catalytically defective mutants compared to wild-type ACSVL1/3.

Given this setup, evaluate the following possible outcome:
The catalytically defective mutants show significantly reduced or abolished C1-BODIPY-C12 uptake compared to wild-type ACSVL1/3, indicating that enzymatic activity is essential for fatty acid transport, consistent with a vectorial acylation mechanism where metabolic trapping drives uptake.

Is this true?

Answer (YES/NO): YES